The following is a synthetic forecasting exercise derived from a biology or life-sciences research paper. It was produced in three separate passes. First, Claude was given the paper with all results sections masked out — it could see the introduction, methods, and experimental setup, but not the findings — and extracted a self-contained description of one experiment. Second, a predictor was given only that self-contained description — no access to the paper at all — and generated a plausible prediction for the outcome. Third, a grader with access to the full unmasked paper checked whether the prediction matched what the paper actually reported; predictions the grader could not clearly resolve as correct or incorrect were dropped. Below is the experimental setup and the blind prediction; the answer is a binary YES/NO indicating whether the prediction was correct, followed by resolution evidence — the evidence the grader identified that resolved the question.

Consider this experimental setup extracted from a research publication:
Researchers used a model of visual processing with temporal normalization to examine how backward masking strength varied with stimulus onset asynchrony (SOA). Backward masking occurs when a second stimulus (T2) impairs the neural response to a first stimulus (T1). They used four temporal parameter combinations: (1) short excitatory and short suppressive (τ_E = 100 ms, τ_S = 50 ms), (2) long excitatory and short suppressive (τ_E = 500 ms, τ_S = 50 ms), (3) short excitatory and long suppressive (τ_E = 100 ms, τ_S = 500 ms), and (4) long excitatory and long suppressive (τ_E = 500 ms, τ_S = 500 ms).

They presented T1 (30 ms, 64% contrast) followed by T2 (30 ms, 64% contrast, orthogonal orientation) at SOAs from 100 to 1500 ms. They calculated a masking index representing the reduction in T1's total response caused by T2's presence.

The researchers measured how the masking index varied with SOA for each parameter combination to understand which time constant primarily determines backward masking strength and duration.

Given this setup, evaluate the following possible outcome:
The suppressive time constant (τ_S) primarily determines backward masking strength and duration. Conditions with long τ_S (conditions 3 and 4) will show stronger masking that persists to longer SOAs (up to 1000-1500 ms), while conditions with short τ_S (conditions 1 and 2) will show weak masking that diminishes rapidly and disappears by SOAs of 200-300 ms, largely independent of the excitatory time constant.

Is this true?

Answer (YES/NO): NO